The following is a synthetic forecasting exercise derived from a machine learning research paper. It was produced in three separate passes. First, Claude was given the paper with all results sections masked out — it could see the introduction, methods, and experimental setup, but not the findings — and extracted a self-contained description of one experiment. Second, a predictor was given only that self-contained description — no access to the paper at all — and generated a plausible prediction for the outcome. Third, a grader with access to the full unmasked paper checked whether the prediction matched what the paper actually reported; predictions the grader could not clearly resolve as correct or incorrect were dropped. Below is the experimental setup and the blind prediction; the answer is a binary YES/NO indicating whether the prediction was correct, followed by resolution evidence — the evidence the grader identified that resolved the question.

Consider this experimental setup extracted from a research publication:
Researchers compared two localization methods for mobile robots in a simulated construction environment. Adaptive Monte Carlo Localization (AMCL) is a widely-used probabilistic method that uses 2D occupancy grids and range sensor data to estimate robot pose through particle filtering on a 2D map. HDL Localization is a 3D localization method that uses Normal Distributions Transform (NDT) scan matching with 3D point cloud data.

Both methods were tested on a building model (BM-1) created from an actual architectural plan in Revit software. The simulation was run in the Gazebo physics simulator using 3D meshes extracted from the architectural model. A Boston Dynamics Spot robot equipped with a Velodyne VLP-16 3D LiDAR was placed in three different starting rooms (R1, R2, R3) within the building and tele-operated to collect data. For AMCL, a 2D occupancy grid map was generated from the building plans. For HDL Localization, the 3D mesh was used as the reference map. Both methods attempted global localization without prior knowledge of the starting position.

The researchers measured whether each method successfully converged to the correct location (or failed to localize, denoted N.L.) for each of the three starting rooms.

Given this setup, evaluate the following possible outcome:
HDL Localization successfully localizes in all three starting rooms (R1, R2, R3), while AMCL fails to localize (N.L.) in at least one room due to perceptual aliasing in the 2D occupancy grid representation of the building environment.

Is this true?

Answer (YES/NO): YES